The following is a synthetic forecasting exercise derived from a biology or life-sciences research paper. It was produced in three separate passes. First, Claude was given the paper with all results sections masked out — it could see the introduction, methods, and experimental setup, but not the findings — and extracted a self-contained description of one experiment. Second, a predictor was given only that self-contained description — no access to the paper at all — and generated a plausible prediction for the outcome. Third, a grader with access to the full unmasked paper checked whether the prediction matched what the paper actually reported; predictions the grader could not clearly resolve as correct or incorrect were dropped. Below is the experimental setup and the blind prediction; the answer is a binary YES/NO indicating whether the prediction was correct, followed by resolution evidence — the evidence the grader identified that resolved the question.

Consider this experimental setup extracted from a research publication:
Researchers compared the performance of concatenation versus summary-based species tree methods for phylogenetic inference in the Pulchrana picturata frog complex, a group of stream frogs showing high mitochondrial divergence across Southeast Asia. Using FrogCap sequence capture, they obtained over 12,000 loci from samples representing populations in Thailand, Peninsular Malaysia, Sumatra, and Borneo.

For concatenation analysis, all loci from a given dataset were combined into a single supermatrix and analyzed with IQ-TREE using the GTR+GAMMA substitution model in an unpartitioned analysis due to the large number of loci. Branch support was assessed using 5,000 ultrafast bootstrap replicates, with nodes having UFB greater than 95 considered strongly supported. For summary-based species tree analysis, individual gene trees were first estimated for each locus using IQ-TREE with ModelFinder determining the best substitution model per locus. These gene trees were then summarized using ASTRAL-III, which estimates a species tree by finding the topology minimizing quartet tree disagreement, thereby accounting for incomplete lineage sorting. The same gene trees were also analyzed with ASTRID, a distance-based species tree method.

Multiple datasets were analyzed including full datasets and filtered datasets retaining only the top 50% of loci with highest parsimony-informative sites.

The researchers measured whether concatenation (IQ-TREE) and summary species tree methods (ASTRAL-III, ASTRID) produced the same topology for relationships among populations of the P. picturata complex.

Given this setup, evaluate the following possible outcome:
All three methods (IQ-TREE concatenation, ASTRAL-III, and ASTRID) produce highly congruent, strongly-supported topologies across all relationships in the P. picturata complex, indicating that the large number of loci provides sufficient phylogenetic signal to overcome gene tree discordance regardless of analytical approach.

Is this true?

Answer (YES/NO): NO